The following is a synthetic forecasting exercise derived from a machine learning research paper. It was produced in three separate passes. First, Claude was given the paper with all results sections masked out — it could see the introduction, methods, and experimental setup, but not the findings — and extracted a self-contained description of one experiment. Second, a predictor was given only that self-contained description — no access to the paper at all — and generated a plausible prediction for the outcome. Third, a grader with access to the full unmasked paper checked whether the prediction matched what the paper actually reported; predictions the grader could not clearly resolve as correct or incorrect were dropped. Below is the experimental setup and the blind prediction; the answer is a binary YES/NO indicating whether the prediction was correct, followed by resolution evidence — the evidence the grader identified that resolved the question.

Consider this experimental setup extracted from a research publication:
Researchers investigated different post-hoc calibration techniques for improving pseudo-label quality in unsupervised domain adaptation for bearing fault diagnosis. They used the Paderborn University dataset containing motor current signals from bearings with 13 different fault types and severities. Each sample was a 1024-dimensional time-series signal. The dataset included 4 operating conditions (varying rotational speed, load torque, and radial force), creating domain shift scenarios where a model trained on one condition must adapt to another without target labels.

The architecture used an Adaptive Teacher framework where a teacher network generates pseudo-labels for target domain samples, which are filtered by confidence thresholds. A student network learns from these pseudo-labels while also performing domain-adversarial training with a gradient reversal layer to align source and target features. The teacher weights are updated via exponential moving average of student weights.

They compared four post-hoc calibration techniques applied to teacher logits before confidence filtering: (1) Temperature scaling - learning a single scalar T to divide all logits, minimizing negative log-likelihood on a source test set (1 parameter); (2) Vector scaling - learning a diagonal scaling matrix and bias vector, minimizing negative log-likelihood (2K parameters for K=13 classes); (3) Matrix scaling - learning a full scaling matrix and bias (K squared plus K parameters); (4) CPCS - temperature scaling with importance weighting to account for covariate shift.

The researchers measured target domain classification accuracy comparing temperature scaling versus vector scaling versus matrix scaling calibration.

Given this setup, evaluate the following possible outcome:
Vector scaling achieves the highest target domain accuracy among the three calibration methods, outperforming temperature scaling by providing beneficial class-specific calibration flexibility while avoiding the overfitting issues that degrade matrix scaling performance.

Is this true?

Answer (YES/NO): NO